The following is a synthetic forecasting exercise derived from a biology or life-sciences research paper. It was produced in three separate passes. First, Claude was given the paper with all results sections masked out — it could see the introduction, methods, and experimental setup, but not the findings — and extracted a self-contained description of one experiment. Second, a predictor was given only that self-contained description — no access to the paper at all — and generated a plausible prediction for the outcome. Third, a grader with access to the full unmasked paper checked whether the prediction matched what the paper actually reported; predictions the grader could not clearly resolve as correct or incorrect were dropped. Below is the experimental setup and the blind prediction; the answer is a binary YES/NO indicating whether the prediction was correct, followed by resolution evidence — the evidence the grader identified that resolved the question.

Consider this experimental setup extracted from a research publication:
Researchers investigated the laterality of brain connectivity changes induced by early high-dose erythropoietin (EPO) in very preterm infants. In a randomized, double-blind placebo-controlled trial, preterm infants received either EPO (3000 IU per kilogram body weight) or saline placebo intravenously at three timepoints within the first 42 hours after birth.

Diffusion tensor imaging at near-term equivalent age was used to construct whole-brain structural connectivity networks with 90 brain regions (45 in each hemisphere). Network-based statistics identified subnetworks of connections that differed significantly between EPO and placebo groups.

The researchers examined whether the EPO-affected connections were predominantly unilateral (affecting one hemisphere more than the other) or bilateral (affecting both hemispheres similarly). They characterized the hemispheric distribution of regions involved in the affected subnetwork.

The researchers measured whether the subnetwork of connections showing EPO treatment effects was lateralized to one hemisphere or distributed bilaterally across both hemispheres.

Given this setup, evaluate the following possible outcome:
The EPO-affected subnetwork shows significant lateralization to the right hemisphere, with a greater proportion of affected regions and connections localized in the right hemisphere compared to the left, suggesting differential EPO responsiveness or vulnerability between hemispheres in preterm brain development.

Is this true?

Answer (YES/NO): NO